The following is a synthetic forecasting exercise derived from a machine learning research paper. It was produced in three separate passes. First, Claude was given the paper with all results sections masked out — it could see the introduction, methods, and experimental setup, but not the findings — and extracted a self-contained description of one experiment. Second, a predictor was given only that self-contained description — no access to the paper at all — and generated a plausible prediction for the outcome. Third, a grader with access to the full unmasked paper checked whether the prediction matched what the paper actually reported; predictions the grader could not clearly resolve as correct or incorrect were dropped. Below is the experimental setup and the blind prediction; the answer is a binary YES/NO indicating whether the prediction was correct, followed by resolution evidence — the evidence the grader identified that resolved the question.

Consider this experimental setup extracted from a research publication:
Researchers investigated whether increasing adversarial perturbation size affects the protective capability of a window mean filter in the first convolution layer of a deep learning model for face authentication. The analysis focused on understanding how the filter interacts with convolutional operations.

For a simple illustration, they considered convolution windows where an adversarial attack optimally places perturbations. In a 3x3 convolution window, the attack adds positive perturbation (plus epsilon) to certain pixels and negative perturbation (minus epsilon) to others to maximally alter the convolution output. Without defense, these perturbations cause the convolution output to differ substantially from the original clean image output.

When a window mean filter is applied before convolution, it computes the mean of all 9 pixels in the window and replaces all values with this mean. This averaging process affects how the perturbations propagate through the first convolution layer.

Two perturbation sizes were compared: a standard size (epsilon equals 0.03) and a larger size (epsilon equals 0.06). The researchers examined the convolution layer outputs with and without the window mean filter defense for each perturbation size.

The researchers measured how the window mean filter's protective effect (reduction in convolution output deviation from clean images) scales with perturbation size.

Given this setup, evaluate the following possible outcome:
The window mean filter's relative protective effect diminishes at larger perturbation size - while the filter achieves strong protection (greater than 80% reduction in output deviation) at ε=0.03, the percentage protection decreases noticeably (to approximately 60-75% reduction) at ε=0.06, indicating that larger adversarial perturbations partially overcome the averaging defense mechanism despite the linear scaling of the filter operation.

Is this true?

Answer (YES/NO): NO